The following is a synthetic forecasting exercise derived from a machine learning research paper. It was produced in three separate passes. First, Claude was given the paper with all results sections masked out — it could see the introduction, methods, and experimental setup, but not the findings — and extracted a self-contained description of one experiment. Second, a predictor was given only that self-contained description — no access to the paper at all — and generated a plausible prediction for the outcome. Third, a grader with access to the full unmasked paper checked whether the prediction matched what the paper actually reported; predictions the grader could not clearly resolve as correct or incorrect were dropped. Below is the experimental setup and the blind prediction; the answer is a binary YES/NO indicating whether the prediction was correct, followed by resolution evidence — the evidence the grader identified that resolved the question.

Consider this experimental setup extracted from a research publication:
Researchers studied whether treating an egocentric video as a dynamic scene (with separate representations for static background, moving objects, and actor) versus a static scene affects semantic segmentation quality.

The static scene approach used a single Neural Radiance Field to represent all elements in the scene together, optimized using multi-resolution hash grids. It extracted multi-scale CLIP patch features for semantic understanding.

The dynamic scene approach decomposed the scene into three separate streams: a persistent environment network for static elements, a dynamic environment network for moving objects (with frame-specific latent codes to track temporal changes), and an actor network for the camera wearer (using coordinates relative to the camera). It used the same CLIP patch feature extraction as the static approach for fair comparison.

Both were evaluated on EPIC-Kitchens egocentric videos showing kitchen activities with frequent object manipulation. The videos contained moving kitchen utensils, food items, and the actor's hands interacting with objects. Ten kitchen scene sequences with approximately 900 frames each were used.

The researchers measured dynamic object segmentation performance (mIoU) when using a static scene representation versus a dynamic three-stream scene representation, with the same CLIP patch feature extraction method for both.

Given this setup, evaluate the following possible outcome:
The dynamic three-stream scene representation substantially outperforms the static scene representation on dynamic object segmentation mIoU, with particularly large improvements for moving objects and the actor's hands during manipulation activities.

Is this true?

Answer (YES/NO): NO